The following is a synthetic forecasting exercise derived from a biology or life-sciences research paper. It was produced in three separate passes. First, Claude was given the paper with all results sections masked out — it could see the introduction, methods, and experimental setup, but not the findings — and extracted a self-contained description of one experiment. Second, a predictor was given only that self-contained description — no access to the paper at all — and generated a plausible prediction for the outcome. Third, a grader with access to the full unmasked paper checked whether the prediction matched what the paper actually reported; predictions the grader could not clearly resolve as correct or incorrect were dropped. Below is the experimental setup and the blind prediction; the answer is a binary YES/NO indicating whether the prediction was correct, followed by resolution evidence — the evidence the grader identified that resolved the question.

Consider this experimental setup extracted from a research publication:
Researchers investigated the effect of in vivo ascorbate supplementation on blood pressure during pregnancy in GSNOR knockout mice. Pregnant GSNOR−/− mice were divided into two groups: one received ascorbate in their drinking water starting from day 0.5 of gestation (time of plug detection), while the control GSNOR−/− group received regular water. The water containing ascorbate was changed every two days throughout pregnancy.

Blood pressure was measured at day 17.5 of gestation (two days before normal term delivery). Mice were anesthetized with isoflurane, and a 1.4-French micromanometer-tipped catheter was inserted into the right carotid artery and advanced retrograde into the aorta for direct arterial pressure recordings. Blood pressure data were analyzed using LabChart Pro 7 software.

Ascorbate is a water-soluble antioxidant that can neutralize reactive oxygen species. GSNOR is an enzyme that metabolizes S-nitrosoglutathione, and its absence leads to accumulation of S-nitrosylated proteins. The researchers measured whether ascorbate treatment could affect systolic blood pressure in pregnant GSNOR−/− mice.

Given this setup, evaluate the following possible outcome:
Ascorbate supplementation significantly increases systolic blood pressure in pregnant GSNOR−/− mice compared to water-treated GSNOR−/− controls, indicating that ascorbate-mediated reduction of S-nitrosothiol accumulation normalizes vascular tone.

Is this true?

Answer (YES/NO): NO